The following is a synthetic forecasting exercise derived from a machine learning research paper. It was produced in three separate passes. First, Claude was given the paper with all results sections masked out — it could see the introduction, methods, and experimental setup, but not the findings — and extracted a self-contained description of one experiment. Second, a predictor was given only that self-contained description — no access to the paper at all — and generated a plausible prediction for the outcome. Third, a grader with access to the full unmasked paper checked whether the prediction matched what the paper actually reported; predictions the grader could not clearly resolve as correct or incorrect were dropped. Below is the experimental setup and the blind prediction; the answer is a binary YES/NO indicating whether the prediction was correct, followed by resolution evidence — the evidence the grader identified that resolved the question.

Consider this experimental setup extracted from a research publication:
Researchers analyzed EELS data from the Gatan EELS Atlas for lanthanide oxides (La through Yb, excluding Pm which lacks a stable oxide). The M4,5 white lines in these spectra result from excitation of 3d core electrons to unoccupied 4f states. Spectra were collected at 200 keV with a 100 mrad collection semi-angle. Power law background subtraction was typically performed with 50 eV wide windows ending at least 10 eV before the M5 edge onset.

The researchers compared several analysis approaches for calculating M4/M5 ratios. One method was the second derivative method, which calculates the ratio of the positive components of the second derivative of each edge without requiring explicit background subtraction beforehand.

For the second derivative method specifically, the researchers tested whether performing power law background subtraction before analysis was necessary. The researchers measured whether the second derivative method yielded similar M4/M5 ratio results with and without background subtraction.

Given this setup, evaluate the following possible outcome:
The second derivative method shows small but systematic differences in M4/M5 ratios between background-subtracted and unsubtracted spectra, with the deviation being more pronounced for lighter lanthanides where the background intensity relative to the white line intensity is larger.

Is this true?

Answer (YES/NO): NO